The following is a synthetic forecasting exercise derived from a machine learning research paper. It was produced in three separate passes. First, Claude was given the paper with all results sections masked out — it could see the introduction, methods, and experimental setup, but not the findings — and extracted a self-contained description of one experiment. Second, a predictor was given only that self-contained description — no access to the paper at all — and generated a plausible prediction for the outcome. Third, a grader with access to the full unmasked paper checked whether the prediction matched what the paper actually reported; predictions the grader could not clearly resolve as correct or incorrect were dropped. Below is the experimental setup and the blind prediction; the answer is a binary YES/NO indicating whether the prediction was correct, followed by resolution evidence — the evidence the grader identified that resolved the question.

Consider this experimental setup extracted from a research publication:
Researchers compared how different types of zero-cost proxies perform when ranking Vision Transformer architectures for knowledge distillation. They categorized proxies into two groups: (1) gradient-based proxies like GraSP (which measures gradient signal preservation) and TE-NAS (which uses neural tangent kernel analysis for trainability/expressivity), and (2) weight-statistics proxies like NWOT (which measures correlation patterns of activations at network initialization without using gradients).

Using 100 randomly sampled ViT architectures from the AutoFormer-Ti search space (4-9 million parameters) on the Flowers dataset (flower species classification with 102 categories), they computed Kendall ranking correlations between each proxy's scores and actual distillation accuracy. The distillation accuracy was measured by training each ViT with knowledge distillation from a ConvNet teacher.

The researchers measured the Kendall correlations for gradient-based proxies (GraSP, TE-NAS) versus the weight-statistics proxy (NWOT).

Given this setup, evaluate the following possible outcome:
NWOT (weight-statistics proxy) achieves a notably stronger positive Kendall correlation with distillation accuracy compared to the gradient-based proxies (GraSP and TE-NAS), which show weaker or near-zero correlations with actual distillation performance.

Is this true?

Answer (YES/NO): NO